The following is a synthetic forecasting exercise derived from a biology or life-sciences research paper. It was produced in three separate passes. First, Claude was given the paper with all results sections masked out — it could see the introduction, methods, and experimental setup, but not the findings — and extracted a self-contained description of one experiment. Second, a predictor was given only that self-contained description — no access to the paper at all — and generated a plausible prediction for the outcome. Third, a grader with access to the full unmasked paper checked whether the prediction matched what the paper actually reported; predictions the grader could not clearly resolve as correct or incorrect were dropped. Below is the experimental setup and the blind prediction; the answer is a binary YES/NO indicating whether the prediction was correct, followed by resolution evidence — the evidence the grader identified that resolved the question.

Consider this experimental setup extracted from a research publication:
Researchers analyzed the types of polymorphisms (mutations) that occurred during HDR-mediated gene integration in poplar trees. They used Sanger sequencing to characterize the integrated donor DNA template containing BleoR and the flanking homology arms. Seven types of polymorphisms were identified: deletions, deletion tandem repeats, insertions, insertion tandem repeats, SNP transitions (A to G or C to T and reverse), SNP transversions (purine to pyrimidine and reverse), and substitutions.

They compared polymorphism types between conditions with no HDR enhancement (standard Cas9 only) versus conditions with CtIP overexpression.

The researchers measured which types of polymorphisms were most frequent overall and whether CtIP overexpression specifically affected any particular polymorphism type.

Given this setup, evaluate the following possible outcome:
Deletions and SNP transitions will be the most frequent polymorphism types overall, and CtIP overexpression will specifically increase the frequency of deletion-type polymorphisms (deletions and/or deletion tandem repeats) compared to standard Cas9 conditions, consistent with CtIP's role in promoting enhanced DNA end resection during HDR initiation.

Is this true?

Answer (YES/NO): NO